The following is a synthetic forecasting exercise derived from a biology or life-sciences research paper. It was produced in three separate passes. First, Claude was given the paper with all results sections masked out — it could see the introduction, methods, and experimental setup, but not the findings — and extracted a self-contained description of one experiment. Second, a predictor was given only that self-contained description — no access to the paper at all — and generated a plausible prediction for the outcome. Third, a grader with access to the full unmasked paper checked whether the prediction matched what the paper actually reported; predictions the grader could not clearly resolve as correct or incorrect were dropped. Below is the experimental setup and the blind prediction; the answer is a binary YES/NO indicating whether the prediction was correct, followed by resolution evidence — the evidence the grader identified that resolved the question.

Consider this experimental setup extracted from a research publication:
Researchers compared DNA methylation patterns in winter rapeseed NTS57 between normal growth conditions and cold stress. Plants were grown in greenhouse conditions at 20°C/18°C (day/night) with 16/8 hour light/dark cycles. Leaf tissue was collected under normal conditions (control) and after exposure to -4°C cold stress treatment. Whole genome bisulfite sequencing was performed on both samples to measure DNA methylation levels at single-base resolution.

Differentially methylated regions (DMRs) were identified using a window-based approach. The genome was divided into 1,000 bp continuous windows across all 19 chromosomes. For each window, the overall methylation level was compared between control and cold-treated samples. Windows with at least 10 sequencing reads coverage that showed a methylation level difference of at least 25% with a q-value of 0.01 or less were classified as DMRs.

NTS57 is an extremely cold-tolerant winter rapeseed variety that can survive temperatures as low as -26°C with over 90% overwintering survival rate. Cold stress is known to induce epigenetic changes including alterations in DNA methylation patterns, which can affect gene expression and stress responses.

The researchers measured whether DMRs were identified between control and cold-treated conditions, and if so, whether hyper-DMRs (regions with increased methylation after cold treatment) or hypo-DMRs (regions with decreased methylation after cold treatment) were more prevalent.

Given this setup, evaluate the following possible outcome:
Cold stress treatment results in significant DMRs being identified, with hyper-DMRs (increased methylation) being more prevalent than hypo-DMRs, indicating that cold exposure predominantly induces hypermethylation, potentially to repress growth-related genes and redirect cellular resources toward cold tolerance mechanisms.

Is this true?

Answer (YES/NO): NO